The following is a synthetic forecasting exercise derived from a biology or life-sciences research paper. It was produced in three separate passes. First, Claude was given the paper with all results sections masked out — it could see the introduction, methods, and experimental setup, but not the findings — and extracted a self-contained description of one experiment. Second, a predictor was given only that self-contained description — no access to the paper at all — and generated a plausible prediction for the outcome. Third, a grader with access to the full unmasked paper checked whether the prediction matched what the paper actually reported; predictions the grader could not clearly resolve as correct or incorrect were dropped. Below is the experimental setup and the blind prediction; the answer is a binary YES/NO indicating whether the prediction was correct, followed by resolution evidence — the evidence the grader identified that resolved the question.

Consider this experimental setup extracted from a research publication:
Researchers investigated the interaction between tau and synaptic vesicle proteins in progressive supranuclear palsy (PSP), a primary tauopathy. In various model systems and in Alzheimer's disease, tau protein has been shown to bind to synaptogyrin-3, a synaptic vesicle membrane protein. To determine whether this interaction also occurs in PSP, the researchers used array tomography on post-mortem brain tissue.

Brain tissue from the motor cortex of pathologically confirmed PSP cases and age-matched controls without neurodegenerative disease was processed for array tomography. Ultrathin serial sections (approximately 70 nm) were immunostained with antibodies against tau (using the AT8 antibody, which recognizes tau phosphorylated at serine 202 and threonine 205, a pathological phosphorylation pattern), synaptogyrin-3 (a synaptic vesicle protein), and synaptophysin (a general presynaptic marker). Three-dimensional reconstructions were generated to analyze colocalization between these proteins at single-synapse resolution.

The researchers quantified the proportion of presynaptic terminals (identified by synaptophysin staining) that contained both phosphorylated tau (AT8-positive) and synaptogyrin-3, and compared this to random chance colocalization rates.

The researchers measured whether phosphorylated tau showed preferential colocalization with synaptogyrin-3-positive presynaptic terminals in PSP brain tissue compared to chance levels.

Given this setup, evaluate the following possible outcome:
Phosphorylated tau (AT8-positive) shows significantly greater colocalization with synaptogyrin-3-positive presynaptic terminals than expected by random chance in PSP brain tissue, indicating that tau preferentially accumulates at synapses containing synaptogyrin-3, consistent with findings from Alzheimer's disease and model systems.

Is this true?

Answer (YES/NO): NO